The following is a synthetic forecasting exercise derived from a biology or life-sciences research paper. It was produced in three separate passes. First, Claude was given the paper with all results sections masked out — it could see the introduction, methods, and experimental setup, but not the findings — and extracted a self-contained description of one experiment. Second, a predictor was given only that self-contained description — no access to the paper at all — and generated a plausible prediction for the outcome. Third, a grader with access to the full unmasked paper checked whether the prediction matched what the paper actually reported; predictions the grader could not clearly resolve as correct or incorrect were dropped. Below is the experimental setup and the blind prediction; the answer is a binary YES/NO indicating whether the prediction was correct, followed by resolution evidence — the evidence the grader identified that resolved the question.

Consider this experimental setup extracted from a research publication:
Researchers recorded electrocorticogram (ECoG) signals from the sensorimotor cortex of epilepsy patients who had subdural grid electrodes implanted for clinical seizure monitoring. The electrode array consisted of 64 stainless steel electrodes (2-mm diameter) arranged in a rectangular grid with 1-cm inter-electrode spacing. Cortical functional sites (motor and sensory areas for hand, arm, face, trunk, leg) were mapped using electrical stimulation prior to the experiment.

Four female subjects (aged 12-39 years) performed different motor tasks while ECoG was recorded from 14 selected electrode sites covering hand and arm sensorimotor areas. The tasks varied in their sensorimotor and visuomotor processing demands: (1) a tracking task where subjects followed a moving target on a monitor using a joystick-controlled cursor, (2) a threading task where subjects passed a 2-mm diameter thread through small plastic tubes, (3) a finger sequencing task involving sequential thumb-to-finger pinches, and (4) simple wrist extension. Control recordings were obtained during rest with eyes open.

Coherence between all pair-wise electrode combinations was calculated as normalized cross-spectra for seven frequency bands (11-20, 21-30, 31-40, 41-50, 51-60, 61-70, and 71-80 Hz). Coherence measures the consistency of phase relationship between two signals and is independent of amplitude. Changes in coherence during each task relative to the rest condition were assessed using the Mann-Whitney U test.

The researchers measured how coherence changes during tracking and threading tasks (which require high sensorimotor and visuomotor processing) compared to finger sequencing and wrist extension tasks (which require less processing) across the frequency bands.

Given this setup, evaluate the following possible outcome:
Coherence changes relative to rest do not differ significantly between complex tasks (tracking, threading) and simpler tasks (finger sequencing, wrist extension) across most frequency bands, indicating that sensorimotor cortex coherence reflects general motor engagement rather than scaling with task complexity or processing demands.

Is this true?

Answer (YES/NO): NO